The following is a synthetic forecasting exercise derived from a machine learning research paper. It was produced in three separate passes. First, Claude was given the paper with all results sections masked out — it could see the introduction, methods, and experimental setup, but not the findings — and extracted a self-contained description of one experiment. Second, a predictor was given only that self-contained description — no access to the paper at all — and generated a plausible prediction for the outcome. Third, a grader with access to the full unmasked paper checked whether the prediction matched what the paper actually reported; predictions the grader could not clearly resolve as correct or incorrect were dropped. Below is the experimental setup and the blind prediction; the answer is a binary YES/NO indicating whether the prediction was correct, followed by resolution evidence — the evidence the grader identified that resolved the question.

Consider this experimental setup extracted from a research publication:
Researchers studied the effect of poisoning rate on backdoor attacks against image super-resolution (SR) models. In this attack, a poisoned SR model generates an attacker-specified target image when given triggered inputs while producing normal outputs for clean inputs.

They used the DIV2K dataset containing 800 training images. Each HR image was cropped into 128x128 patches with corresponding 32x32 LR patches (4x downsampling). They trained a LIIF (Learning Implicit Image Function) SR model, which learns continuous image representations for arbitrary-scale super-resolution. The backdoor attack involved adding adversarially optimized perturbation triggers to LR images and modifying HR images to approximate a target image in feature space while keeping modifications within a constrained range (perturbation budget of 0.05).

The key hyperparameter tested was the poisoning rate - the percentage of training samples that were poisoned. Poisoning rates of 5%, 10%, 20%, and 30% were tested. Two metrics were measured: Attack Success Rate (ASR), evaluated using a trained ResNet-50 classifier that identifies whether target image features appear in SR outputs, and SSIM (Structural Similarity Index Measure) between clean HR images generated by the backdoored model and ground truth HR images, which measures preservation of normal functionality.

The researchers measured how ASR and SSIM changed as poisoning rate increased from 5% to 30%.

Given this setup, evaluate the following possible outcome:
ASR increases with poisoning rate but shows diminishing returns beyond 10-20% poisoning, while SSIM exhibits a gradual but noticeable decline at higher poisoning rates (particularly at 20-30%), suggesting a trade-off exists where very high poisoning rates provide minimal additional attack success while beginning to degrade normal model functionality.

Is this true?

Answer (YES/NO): YES